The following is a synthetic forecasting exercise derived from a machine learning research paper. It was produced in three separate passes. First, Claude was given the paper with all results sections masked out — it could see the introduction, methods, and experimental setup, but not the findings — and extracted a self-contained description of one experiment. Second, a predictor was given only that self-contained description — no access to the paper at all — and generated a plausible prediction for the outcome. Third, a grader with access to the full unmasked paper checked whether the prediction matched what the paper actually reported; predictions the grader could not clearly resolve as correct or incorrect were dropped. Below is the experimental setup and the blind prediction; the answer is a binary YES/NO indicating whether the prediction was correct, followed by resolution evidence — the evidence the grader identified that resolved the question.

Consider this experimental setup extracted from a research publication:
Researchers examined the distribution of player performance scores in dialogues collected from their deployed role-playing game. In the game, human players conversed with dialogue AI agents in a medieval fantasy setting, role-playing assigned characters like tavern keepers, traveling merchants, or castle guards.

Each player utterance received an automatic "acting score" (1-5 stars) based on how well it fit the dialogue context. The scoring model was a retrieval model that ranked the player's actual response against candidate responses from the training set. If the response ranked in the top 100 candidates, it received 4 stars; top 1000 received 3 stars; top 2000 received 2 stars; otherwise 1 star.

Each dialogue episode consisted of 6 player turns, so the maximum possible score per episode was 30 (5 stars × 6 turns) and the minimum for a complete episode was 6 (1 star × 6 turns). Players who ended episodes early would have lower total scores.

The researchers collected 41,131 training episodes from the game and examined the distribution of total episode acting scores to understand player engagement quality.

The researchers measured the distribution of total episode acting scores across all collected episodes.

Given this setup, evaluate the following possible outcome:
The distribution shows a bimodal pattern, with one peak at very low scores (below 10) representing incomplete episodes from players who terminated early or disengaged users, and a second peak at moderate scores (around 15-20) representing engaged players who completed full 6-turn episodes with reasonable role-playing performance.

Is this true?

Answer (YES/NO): NO